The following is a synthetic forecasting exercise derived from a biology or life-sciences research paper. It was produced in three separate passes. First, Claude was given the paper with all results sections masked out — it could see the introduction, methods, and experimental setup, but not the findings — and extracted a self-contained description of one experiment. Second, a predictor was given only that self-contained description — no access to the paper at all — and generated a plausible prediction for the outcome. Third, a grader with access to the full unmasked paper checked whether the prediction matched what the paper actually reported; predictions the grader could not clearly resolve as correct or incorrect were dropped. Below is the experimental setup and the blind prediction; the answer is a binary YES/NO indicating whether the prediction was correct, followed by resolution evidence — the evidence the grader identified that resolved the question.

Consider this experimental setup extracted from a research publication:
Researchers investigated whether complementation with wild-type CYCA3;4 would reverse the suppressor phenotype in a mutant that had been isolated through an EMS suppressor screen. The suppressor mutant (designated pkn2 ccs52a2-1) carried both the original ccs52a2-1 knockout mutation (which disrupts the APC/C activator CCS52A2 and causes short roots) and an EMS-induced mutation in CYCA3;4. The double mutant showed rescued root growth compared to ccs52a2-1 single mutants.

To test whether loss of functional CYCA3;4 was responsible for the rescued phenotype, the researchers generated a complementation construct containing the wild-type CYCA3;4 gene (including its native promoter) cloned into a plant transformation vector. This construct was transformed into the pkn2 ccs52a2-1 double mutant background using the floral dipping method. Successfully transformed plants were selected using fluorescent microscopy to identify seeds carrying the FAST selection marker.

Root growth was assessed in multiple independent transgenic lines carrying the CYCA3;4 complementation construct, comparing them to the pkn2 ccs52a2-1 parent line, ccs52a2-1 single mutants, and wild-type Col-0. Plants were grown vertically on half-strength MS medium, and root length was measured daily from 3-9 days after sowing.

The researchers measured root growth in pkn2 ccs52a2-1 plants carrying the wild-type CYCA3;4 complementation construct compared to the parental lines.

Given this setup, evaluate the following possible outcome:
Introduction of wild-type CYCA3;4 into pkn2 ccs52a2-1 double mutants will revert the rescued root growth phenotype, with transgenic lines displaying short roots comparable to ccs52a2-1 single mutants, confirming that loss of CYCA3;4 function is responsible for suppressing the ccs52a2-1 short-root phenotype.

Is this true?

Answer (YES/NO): NO